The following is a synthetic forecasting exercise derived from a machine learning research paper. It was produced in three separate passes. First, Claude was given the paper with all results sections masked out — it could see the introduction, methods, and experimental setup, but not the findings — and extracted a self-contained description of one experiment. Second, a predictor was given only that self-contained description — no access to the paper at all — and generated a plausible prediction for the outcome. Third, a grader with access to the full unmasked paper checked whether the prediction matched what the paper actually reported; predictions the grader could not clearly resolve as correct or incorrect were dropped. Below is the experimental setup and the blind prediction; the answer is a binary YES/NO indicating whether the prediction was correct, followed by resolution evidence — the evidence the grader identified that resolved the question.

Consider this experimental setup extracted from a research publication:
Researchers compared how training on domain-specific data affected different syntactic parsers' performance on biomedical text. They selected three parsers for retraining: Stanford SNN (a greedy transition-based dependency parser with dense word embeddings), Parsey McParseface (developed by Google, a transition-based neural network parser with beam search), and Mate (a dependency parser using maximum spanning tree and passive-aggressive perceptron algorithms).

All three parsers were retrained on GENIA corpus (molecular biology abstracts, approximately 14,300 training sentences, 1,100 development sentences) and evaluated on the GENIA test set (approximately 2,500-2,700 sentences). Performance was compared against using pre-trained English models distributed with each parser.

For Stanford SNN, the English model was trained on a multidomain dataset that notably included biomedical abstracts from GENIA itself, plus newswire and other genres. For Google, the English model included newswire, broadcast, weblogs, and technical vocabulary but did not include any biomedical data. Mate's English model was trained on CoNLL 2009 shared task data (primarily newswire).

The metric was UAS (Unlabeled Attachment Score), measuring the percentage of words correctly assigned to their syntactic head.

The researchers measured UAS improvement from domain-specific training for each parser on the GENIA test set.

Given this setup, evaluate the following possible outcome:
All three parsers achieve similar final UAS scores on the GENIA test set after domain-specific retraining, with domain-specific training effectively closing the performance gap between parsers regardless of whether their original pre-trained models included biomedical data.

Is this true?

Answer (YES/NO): YES